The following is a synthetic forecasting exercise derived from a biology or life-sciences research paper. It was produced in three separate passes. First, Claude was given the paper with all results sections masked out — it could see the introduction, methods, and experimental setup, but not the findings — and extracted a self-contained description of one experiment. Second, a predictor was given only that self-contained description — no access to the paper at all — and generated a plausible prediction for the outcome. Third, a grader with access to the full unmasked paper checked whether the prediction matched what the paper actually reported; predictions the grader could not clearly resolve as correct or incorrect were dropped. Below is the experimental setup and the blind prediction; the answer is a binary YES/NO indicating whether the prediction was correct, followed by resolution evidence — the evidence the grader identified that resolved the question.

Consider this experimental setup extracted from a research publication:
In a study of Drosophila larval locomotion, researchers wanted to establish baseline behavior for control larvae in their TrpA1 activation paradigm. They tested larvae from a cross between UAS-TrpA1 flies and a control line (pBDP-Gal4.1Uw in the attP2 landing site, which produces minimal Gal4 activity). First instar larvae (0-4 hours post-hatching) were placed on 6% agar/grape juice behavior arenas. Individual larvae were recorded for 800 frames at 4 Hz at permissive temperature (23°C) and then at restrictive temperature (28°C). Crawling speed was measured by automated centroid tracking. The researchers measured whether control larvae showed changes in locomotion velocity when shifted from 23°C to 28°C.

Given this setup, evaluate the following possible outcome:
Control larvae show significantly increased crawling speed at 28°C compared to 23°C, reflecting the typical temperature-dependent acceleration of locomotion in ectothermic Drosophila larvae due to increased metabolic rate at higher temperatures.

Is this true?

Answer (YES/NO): YES